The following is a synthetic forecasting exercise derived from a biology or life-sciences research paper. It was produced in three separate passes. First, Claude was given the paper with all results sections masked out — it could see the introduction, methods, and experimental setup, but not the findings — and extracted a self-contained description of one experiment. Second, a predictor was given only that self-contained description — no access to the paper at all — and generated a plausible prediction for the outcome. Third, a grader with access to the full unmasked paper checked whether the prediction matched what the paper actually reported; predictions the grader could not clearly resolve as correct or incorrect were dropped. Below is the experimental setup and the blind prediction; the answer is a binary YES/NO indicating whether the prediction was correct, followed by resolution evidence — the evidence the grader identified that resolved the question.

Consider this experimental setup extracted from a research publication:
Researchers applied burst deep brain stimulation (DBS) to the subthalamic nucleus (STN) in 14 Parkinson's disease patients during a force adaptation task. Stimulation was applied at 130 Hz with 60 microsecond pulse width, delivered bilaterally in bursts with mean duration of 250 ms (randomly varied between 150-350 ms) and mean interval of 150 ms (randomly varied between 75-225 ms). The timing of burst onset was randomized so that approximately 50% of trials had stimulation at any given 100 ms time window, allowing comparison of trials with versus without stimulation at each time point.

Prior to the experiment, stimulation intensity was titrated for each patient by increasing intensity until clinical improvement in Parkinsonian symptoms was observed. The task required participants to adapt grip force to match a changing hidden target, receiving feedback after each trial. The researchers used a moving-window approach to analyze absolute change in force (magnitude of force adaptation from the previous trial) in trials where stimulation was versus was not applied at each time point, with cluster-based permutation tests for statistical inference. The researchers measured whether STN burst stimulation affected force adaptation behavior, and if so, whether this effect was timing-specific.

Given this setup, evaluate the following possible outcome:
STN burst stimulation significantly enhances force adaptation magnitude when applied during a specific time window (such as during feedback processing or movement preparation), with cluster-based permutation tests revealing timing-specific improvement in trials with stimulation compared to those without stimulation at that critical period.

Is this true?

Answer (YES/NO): YES